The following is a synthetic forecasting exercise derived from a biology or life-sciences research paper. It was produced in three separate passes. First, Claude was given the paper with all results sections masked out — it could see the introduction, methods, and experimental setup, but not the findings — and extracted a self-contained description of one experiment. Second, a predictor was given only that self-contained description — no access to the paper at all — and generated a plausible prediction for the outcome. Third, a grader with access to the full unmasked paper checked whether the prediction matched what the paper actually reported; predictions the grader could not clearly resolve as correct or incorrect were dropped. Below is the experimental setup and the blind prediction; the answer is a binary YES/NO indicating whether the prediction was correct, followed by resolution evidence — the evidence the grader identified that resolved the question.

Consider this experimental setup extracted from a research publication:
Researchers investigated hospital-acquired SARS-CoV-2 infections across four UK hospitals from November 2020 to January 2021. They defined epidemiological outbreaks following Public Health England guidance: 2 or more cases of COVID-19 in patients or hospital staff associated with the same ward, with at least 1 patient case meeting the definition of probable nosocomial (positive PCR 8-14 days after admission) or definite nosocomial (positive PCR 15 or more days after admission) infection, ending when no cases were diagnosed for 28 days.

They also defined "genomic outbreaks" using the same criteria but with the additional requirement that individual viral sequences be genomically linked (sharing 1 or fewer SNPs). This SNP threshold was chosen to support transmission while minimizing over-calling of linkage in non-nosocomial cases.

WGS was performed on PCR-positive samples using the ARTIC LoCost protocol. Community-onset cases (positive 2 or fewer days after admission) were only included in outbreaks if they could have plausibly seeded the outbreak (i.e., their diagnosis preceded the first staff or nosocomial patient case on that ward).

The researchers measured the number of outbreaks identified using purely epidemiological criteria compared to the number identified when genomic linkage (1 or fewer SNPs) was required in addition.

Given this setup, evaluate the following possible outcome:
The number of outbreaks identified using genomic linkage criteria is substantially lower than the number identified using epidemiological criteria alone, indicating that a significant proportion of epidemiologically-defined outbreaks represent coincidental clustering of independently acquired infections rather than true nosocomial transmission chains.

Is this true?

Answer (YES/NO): YES